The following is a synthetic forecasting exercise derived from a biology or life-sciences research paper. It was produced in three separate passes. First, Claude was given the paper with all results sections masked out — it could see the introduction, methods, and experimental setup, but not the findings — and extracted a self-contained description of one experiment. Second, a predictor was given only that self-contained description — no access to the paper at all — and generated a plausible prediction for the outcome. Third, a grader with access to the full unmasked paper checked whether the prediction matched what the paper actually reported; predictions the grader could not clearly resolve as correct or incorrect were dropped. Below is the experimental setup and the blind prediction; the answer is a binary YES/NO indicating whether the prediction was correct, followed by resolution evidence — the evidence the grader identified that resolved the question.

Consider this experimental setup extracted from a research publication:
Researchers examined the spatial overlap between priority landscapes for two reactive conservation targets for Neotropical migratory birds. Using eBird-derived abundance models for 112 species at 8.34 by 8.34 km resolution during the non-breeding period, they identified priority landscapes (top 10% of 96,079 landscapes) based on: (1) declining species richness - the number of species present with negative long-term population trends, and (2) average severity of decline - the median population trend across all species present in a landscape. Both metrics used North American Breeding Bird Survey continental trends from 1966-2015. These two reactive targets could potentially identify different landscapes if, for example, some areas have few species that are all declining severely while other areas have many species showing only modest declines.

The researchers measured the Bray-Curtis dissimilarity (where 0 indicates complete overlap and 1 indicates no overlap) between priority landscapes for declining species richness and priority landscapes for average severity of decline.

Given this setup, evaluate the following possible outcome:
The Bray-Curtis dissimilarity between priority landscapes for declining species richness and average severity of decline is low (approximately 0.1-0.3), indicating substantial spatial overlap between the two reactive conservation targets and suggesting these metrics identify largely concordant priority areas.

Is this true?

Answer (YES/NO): NO